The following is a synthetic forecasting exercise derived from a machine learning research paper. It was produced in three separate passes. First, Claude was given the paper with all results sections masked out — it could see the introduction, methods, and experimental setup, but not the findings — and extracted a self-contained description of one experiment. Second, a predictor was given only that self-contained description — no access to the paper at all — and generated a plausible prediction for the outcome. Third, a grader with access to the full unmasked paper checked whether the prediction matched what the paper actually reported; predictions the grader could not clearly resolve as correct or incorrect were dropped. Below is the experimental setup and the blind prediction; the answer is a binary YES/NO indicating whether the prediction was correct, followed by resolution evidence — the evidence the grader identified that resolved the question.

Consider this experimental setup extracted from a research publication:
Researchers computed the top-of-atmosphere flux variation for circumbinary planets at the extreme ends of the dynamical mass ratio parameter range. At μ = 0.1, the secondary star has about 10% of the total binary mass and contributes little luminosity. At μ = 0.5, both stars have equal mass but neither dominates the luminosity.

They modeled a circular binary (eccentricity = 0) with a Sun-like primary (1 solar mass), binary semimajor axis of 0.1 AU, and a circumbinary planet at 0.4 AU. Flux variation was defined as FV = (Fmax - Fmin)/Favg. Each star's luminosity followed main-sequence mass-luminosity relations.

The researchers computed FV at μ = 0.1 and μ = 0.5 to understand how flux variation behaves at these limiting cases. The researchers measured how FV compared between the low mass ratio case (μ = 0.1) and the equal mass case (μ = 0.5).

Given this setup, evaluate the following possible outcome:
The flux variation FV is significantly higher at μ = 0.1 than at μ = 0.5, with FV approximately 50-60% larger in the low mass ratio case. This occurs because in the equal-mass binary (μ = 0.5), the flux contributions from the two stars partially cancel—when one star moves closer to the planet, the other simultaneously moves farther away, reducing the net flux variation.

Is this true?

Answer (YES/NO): YES